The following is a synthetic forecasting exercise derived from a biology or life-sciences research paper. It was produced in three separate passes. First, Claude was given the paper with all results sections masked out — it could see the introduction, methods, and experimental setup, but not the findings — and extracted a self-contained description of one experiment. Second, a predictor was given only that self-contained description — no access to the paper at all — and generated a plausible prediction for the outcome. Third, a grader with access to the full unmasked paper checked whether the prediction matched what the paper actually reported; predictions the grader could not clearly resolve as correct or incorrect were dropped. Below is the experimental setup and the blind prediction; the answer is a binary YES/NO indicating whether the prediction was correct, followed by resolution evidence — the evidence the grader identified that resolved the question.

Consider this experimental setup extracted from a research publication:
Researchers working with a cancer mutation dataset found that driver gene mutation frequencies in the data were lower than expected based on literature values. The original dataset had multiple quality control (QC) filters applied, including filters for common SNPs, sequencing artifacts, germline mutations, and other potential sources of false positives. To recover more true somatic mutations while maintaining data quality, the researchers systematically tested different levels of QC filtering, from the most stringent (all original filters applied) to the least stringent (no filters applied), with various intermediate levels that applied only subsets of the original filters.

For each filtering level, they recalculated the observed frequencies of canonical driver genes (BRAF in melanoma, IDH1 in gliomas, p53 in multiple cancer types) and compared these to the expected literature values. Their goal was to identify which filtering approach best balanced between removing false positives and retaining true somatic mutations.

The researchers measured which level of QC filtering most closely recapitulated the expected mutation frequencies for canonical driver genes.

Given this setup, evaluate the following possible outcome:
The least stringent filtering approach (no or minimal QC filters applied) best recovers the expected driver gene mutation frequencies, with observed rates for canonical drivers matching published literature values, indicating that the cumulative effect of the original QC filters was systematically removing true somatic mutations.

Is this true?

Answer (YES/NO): NO